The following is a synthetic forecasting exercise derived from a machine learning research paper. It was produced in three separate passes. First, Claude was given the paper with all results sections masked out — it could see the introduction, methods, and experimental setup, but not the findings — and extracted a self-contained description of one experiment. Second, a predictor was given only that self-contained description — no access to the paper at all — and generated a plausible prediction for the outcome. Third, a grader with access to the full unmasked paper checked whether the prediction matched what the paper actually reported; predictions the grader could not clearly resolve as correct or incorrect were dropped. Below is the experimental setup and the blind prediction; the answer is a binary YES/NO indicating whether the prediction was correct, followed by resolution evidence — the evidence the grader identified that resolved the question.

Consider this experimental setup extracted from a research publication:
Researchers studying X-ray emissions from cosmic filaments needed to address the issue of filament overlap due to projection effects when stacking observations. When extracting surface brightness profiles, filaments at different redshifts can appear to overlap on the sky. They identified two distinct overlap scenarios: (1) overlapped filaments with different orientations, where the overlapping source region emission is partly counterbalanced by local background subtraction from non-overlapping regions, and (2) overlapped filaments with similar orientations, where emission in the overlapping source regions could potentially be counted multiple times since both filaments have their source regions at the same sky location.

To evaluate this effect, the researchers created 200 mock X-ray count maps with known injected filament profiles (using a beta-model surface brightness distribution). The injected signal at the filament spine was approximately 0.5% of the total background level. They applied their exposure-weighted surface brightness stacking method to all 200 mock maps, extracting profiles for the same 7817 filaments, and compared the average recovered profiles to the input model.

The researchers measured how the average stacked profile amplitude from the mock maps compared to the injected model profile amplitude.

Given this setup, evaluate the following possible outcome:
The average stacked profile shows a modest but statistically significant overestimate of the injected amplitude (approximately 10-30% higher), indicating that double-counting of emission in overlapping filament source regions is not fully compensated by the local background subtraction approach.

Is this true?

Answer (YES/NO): YES